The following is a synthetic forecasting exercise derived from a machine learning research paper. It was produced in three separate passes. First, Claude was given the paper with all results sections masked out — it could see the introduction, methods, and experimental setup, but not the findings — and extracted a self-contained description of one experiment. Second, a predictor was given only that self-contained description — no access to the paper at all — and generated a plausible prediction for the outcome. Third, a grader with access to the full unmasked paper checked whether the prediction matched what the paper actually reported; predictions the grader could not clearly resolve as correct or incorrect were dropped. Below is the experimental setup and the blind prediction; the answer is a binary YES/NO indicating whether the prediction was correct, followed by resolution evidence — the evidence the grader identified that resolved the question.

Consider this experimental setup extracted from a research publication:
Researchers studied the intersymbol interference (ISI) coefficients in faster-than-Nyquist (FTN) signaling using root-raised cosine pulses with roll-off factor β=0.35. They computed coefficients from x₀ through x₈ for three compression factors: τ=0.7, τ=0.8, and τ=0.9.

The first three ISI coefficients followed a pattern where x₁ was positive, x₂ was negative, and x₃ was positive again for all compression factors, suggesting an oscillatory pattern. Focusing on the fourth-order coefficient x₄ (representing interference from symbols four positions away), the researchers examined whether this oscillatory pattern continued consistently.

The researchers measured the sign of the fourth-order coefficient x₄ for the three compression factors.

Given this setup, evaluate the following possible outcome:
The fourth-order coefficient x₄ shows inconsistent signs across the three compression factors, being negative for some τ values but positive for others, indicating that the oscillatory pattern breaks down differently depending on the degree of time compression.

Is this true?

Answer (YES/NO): YES